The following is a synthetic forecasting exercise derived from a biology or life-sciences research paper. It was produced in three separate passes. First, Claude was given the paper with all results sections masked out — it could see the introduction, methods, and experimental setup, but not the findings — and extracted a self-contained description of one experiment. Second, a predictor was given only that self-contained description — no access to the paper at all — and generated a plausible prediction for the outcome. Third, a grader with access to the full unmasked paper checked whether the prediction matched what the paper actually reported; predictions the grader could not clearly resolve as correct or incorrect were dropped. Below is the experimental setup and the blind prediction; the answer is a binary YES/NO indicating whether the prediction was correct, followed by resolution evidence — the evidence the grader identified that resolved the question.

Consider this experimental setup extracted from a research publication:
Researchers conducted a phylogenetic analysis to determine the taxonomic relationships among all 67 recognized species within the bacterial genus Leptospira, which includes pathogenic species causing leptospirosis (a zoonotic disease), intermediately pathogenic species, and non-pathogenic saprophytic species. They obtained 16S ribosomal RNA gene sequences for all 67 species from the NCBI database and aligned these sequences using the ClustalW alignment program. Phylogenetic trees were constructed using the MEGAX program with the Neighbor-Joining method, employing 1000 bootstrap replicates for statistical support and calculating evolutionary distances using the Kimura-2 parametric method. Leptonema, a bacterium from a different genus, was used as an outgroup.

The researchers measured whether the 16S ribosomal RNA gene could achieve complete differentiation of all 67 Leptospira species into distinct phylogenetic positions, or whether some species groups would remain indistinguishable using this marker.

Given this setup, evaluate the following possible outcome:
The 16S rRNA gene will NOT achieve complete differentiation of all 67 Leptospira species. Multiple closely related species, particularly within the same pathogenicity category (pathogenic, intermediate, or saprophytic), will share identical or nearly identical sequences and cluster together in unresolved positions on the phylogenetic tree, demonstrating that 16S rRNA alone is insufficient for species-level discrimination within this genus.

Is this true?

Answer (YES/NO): YES